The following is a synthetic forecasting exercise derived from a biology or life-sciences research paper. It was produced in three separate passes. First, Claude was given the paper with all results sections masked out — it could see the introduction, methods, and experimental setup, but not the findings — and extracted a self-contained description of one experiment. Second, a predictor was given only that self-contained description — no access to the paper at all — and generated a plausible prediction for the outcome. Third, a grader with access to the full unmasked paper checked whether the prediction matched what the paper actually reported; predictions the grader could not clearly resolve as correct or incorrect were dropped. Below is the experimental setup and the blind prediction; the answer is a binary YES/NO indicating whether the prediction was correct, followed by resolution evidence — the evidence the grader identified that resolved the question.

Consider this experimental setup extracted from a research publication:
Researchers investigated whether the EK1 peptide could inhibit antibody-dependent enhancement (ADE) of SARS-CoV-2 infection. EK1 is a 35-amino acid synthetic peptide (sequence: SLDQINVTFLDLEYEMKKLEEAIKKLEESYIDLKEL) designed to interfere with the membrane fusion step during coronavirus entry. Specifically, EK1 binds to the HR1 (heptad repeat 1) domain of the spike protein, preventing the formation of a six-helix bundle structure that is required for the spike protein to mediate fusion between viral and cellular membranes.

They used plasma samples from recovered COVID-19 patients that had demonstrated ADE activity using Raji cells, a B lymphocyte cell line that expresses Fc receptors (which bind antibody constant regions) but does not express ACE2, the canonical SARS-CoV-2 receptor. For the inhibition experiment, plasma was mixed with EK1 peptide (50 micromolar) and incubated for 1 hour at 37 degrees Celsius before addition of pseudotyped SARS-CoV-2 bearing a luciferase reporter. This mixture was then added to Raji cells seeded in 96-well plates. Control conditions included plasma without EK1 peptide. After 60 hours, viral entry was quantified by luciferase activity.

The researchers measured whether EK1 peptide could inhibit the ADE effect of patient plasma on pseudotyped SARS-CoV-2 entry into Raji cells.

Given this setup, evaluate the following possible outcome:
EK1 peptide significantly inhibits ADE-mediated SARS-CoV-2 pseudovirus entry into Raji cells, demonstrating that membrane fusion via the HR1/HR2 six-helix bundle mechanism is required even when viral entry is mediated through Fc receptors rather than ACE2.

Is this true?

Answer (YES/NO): YES